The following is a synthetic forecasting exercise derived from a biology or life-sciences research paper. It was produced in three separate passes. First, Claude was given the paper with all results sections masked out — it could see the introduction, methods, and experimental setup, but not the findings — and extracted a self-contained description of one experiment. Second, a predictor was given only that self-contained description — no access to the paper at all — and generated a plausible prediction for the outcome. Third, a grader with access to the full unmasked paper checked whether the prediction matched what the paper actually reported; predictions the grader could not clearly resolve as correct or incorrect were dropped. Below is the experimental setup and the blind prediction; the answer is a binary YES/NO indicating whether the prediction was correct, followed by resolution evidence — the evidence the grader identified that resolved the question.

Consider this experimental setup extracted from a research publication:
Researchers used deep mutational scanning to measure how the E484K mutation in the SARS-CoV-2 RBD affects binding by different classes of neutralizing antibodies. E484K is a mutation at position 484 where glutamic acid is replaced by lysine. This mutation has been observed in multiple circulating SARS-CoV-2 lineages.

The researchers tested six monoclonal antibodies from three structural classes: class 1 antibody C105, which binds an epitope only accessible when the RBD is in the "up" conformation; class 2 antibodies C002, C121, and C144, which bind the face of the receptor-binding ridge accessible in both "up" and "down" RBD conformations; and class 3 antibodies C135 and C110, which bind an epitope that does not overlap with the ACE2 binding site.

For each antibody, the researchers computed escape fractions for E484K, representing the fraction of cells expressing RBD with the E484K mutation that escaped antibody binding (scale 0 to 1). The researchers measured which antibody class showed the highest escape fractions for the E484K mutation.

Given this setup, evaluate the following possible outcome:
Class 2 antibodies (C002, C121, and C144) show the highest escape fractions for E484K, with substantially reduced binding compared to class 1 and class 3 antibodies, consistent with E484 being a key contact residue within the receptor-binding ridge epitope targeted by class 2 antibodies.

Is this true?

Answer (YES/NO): YES